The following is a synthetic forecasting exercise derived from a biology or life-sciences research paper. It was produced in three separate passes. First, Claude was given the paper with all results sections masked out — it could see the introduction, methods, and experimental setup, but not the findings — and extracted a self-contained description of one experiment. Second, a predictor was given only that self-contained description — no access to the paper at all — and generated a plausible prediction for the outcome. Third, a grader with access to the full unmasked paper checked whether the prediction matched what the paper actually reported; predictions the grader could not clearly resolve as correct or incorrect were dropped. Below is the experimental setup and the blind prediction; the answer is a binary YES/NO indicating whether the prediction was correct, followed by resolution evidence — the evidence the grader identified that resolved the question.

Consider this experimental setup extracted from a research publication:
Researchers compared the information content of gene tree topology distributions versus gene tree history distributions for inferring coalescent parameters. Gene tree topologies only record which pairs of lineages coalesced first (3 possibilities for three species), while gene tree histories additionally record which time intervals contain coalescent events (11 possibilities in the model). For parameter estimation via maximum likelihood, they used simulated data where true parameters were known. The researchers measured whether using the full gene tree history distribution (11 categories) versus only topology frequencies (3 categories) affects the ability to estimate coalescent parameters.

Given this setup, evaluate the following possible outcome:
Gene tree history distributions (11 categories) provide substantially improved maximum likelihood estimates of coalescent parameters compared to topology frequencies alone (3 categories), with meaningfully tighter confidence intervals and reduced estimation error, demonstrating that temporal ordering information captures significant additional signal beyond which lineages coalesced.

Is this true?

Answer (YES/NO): NO